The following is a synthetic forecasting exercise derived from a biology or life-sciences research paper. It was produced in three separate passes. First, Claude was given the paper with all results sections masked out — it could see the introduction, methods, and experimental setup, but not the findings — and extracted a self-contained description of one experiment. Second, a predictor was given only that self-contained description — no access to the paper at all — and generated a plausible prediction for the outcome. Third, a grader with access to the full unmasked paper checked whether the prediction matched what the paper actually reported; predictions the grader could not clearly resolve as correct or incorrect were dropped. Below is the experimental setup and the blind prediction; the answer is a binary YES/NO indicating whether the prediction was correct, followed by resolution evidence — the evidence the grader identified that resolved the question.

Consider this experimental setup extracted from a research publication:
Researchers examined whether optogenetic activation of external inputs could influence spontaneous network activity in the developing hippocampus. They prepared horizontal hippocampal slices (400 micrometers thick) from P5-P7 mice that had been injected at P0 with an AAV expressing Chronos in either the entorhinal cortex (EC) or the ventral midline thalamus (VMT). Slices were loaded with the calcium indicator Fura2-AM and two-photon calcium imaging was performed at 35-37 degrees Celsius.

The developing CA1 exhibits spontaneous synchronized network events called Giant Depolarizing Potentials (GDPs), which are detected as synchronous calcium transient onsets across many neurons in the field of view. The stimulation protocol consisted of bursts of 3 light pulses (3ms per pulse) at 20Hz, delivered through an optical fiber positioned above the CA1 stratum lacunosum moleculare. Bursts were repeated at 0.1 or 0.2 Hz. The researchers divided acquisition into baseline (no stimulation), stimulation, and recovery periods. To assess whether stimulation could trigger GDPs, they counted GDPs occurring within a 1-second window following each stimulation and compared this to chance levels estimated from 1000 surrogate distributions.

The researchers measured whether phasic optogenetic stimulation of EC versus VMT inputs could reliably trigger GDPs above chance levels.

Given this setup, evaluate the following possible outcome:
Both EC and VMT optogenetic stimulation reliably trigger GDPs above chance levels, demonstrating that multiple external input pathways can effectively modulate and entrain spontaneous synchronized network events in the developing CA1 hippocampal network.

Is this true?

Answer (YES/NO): NO